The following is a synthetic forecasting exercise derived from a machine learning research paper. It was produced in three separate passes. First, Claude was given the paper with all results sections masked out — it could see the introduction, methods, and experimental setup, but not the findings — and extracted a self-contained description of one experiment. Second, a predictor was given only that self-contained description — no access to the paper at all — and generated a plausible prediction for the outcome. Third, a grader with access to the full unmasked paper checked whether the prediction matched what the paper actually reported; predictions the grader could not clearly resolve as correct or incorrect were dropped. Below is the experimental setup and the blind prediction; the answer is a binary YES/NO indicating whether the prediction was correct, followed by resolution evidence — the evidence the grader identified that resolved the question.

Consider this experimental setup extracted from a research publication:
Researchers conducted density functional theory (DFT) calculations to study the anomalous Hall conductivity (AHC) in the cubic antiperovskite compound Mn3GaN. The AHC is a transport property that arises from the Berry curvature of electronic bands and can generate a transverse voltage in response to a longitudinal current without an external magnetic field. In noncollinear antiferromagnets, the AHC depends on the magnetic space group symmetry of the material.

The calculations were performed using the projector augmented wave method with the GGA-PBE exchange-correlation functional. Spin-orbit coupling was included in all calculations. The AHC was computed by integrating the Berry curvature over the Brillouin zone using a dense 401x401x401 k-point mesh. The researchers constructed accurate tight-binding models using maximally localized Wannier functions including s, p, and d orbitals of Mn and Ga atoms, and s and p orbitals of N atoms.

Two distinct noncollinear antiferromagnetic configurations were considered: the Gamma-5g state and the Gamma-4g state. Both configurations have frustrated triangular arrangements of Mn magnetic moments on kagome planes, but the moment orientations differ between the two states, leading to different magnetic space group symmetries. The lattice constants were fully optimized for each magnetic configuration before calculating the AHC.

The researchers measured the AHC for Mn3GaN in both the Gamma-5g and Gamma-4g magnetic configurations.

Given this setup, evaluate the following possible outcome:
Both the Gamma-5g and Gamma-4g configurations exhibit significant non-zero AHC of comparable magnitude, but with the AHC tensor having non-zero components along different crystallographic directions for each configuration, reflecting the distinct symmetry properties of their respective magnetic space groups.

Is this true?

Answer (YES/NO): NO